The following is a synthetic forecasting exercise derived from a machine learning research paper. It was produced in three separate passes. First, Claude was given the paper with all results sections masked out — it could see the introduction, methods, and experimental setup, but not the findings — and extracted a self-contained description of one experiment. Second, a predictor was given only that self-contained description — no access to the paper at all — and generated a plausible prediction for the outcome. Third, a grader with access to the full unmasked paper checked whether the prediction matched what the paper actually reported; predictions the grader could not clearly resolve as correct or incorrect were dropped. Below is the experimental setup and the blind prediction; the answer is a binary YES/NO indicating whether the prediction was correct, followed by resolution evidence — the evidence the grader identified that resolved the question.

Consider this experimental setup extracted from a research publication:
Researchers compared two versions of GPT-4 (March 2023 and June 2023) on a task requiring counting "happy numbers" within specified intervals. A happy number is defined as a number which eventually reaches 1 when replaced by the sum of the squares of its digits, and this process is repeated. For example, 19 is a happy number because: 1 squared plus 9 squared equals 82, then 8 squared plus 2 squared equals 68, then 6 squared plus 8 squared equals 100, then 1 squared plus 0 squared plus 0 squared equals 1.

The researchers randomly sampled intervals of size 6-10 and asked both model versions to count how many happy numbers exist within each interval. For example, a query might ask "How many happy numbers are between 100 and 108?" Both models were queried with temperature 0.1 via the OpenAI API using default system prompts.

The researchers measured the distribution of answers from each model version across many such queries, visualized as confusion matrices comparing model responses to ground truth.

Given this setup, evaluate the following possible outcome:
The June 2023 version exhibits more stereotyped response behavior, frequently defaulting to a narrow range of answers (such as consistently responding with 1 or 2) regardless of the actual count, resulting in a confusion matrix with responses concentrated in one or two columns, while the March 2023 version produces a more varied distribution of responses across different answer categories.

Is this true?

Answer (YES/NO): YES